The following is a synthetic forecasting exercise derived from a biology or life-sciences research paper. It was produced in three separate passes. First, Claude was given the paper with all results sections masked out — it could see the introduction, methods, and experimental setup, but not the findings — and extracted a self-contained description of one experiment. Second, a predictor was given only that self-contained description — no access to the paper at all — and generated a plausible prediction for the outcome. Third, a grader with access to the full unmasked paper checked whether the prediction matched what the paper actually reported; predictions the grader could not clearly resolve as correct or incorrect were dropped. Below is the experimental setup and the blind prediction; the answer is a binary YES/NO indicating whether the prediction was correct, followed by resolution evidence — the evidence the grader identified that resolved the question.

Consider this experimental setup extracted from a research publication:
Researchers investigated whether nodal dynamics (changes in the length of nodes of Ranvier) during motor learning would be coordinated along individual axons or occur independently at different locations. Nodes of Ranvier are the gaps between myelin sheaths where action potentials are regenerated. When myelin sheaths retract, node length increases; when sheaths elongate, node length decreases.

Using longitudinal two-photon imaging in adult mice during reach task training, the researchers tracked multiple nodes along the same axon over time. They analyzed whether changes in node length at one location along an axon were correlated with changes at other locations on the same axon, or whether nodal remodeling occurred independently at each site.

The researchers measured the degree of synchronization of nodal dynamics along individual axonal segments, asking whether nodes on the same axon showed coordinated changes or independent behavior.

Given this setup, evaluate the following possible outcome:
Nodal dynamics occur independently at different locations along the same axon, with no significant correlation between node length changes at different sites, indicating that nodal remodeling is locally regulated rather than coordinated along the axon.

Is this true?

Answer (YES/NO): NO